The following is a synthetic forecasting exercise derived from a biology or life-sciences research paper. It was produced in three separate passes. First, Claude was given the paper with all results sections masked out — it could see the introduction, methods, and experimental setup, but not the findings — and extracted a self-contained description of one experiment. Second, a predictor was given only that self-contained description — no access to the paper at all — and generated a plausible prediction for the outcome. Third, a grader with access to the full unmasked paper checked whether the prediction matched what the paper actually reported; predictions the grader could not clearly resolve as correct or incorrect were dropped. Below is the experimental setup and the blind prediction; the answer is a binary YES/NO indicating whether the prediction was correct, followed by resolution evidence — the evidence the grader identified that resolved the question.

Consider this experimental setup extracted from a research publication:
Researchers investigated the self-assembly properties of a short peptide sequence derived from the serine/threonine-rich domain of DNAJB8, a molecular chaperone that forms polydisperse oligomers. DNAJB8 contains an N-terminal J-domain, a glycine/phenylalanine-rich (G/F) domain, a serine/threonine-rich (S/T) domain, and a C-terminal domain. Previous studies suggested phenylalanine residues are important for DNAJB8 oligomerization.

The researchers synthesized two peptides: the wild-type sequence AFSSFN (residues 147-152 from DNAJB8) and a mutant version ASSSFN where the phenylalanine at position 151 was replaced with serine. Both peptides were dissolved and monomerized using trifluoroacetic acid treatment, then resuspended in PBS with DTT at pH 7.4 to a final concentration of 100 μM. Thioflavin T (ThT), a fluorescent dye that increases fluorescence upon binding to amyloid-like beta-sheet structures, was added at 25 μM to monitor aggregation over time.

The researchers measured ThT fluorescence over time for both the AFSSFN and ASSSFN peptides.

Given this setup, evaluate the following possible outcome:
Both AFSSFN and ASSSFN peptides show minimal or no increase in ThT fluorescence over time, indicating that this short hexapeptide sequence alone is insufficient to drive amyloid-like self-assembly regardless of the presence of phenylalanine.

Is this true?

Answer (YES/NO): NO